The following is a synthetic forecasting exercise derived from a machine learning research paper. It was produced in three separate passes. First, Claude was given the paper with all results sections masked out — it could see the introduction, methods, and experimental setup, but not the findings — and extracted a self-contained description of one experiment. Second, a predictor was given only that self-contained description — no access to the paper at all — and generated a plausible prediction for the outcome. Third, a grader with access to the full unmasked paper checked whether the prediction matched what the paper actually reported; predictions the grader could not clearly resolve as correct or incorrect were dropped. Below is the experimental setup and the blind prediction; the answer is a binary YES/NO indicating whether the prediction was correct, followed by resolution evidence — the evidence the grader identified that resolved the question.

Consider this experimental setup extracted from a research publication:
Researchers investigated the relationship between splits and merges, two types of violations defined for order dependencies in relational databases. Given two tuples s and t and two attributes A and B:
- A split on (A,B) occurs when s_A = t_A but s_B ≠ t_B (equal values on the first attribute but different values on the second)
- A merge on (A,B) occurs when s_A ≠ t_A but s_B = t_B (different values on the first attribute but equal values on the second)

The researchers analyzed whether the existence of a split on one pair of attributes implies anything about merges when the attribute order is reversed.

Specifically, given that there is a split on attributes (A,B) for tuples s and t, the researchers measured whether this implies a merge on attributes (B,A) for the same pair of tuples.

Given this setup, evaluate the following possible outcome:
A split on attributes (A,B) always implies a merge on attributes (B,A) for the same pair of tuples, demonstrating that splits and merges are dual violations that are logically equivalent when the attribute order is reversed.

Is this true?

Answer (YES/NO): YES